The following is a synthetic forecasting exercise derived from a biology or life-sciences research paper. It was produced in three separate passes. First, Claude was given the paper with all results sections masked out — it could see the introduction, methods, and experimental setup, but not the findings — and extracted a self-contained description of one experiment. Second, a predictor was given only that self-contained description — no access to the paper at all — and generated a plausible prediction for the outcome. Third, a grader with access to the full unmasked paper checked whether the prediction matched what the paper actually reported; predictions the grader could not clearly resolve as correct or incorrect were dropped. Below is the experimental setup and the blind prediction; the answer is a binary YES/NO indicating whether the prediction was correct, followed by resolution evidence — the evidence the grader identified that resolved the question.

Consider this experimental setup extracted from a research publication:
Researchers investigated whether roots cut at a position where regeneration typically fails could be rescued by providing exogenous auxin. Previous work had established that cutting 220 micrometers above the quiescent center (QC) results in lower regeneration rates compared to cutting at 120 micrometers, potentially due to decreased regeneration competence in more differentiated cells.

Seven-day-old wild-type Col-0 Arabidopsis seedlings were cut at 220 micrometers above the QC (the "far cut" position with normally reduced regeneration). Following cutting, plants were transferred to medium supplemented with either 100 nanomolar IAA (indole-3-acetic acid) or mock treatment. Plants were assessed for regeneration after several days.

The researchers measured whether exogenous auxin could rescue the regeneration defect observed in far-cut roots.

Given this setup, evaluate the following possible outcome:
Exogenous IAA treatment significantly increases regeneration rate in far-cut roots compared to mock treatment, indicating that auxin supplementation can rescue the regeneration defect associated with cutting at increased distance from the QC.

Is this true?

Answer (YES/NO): YES